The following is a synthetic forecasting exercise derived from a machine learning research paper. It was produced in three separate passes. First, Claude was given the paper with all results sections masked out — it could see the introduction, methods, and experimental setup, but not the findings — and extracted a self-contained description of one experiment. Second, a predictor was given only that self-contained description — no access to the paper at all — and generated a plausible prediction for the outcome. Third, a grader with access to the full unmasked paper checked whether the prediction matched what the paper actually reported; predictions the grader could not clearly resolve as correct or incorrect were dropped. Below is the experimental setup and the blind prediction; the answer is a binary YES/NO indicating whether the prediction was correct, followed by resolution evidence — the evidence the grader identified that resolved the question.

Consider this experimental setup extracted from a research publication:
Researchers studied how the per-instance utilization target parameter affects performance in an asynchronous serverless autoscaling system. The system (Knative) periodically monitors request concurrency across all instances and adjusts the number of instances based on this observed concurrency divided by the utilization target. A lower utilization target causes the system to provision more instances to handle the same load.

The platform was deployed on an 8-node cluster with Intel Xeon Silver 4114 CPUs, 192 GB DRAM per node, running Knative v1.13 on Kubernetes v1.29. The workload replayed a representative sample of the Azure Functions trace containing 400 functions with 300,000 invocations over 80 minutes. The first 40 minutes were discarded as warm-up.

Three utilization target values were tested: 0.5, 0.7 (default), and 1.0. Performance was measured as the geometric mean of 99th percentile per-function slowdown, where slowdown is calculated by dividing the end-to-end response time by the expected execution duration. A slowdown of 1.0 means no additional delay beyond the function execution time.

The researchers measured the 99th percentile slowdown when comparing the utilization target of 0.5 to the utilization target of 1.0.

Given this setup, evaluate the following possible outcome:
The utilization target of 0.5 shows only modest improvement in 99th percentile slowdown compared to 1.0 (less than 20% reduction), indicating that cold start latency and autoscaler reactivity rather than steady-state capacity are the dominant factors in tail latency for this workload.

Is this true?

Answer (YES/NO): YES